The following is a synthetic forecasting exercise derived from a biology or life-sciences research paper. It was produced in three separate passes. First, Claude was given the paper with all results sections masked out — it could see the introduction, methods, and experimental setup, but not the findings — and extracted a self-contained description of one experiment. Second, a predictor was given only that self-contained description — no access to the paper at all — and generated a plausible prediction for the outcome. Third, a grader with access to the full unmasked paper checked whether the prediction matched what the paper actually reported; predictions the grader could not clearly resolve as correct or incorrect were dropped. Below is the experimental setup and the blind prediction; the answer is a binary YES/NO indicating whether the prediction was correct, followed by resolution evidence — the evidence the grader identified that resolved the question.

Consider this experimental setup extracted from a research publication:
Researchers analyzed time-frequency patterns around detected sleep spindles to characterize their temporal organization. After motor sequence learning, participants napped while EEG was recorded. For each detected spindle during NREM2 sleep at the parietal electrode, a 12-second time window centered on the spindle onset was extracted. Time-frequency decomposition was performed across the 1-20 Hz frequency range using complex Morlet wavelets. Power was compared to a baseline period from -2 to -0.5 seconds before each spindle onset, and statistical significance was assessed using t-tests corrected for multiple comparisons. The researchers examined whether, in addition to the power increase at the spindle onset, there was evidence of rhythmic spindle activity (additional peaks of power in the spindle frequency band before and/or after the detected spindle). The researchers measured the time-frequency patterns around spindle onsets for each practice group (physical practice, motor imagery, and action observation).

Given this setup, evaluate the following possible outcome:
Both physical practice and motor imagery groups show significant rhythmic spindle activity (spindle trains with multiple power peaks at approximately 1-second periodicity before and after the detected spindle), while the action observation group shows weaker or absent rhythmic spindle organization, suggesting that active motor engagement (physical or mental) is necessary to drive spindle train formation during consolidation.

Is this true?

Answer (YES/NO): NO